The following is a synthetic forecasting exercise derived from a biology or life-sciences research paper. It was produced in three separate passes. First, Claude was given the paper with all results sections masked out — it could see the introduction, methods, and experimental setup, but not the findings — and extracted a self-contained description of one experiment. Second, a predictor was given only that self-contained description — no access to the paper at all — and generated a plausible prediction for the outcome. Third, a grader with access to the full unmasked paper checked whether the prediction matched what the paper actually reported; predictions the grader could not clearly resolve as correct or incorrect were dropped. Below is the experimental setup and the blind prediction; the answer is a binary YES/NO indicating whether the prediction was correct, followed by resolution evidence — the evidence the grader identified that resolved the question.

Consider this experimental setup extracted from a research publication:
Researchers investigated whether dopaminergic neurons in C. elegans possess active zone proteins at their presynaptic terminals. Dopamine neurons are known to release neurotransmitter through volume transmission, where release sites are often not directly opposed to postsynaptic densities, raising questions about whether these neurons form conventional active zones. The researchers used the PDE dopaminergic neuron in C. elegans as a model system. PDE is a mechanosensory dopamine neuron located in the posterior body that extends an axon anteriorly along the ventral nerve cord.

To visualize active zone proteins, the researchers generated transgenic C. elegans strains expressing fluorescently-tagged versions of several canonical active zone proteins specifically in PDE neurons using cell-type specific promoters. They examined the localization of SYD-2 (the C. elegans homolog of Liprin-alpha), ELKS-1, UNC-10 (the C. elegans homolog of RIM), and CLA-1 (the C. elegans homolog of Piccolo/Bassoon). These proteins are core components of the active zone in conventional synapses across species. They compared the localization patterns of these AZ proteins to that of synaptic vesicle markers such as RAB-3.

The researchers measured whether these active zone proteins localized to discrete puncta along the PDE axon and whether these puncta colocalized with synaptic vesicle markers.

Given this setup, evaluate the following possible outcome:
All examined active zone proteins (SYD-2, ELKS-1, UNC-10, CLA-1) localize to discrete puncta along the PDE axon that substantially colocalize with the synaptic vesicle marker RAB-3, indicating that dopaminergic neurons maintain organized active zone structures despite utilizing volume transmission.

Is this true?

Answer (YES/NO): NO